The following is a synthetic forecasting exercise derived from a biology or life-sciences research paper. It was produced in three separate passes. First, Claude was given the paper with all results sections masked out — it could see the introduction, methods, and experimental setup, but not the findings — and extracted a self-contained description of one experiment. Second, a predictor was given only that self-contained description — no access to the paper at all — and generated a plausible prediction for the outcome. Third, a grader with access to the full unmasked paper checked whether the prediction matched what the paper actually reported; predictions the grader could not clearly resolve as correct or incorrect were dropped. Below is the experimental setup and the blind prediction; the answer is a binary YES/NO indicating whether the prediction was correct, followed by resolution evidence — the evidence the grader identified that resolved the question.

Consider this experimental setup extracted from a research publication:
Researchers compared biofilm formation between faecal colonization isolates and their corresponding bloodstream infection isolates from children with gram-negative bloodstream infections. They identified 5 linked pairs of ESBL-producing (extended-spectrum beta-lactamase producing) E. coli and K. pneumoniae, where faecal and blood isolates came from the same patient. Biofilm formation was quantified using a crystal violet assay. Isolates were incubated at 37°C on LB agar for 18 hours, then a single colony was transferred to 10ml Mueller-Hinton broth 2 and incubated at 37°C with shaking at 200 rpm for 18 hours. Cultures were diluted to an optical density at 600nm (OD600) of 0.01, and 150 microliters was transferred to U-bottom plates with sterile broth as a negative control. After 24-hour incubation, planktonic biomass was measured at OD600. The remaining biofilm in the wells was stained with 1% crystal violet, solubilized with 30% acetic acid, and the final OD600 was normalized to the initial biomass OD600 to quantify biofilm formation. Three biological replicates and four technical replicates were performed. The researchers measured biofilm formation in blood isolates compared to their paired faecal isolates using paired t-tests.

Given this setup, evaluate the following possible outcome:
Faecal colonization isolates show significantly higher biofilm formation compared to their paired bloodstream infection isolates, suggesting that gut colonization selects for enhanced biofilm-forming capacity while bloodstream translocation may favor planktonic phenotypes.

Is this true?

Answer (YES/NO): NO